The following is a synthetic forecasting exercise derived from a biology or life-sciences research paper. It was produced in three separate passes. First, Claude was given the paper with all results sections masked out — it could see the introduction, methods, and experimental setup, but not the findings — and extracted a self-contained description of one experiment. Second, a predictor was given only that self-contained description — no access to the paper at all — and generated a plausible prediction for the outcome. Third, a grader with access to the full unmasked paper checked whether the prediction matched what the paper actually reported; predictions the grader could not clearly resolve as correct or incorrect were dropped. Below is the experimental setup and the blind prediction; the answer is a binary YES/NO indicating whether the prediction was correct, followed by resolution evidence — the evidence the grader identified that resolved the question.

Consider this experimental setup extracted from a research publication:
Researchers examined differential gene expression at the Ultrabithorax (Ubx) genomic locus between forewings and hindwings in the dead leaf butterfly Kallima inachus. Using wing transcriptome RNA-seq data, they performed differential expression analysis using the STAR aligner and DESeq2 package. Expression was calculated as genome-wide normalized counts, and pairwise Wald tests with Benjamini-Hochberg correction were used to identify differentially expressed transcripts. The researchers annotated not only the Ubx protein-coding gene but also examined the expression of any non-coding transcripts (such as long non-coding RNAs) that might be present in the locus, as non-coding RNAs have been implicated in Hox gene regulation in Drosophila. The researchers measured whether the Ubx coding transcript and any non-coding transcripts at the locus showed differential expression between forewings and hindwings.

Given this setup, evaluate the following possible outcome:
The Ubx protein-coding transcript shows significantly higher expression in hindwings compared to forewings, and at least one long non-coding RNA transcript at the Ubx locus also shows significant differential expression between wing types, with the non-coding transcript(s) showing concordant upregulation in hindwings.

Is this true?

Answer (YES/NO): YES